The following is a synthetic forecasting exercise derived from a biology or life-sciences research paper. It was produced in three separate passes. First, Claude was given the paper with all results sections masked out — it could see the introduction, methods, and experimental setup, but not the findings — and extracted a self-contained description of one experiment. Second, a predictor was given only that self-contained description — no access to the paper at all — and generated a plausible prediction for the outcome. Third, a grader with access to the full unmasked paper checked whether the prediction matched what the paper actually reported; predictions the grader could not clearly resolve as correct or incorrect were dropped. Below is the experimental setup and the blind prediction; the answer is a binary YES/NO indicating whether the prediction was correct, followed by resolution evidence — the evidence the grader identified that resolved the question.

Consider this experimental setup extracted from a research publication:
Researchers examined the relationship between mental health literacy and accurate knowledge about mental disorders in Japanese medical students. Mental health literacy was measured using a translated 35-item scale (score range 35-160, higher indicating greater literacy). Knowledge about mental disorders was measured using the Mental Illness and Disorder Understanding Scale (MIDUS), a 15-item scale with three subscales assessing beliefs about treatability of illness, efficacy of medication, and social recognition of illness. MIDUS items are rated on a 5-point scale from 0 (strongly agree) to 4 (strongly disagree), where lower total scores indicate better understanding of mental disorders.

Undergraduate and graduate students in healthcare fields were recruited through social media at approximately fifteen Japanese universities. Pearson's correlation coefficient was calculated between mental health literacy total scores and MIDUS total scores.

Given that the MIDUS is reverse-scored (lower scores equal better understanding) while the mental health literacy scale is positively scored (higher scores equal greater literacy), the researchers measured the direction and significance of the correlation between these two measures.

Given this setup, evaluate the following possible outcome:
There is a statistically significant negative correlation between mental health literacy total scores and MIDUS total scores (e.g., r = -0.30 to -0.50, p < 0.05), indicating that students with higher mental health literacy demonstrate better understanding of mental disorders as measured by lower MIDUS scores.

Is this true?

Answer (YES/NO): YES